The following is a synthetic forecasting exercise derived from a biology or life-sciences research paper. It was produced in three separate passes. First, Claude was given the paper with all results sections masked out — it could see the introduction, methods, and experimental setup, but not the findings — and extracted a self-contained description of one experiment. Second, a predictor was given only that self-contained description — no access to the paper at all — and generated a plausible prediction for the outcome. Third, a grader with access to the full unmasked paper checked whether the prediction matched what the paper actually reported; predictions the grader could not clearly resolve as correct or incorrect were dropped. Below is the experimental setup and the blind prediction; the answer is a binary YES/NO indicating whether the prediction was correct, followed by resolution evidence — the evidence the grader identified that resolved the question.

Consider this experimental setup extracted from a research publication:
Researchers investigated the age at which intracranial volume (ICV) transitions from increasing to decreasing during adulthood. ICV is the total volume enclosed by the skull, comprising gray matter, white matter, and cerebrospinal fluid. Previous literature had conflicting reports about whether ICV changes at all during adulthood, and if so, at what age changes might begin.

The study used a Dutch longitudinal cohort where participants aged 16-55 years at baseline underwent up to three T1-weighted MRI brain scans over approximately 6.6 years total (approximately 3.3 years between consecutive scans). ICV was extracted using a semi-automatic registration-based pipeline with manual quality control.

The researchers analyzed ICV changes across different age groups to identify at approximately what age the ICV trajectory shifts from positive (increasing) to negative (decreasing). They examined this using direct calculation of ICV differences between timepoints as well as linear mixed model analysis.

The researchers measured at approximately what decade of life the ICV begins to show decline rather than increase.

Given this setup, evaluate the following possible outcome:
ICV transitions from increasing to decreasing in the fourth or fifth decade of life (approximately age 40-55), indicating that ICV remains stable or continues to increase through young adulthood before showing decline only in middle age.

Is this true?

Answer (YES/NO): NO